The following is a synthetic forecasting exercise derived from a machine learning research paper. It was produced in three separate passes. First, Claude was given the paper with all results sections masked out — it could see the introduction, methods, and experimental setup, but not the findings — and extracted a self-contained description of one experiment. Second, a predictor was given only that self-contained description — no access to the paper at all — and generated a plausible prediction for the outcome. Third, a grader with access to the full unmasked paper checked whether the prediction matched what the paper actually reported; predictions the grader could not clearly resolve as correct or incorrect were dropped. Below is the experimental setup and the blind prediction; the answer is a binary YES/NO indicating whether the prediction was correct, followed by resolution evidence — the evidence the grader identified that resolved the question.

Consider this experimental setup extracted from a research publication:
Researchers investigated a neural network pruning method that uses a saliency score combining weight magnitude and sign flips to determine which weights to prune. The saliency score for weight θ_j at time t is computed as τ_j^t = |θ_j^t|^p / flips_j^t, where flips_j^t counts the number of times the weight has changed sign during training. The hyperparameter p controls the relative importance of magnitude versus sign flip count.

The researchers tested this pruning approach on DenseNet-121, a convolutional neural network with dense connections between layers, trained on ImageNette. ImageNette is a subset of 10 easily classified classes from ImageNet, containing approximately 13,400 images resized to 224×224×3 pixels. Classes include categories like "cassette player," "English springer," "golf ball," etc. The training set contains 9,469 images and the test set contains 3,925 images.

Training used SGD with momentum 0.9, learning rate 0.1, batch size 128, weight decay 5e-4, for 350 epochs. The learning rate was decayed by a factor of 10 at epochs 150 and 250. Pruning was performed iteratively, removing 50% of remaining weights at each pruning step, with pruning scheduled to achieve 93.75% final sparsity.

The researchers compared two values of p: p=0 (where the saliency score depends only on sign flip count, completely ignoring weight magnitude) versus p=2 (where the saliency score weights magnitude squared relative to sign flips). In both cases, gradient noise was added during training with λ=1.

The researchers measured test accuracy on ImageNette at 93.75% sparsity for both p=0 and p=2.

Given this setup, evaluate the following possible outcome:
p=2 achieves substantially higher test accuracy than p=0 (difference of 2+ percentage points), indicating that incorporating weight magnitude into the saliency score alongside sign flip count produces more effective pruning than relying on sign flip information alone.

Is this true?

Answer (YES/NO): YES